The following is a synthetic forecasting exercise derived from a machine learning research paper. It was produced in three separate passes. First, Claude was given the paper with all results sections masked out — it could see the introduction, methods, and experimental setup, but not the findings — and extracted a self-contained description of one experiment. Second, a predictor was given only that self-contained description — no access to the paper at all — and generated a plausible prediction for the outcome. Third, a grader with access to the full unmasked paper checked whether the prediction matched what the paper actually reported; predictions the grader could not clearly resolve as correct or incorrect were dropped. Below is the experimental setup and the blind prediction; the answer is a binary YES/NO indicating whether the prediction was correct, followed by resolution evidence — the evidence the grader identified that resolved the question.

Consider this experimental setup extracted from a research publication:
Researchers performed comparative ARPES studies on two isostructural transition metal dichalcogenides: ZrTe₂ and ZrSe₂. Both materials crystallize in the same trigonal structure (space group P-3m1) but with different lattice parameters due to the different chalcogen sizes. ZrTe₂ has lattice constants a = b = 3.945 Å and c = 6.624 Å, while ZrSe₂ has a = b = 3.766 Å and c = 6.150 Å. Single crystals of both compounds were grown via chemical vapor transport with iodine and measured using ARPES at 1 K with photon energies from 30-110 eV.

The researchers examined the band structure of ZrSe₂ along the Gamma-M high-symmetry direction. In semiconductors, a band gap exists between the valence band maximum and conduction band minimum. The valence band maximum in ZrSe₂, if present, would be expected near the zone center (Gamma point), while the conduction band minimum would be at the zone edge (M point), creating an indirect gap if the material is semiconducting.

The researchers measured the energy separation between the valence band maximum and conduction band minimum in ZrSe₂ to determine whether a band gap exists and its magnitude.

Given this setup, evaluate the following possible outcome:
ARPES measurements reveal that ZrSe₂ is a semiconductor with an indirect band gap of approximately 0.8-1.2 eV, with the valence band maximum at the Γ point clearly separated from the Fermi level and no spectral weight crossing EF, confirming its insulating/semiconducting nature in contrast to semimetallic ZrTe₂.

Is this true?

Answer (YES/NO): NO